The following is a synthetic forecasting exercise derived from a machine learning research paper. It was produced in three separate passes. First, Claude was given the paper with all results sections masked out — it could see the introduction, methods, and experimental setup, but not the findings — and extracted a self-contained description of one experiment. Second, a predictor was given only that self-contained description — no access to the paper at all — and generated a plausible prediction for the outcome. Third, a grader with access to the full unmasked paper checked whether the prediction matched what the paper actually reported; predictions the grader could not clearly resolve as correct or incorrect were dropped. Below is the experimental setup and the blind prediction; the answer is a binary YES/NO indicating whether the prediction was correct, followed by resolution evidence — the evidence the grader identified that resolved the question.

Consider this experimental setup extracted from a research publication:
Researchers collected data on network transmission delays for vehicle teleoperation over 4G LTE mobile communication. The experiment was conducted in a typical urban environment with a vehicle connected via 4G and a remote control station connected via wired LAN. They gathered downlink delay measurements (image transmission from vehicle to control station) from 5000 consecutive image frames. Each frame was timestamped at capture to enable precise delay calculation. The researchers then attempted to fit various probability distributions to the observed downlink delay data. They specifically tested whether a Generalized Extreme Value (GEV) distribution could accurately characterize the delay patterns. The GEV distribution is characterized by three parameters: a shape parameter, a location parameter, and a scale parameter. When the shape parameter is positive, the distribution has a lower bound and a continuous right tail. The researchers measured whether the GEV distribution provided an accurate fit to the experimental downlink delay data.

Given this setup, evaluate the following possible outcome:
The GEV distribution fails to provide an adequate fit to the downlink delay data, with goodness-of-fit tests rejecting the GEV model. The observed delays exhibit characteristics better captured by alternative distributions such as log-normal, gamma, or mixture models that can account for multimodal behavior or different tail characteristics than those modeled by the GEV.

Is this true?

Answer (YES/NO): NO